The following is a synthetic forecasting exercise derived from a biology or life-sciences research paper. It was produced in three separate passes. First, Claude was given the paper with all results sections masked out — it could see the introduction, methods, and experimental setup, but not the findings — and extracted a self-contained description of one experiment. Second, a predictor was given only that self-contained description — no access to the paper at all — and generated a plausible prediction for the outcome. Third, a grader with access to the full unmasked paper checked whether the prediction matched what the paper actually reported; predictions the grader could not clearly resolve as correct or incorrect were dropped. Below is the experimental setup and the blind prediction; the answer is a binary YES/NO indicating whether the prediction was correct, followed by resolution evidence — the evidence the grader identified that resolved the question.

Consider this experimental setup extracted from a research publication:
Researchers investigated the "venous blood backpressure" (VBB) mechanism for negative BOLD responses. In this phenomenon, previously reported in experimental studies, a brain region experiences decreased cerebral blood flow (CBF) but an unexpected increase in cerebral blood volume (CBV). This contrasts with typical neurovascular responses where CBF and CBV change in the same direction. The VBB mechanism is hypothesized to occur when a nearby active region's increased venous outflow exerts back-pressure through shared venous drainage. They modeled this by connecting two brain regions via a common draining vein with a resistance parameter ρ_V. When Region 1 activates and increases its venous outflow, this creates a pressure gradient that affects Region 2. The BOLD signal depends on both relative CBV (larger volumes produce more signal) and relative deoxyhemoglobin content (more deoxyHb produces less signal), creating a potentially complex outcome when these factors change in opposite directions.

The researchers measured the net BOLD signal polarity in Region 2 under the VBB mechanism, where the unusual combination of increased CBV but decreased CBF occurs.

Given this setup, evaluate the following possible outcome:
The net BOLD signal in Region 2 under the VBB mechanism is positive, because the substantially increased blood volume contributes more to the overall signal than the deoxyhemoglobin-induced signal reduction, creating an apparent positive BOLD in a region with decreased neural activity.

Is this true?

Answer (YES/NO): NO